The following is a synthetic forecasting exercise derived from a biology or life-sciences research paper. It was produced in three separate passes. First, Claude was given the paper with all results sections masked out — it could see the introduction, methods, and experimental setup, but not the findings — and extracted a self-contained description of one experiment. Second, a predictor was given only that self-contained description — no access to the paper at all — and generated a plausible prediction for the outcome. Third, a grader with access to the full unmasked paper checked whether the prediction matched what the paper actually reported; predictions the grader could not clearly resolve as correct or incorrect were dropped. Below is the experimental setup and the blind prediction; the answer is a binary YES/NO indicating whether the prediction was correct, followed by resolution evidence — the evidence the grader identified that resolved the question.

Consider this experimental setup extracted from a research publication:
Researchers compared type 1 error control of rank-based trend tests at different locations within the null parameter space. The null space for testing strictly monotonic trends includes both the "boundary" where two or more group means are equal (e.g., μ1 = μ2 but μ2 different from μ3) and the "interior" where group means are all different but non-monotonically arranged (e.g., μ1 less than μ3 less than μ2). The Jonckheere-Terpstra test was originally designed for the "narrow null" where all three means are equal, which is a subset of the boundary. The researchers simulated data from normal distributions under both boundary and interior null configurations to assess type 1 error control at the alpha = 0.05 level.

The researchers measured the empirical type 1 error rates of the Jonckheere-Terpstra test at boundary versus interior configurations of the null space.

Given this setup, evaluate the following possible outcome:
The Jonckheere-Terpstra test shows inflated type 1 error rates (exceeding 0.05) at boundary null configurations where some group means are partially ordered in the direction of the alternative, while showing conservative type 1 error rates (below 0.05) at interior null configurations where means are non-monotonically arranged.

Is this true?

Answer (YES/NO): NO